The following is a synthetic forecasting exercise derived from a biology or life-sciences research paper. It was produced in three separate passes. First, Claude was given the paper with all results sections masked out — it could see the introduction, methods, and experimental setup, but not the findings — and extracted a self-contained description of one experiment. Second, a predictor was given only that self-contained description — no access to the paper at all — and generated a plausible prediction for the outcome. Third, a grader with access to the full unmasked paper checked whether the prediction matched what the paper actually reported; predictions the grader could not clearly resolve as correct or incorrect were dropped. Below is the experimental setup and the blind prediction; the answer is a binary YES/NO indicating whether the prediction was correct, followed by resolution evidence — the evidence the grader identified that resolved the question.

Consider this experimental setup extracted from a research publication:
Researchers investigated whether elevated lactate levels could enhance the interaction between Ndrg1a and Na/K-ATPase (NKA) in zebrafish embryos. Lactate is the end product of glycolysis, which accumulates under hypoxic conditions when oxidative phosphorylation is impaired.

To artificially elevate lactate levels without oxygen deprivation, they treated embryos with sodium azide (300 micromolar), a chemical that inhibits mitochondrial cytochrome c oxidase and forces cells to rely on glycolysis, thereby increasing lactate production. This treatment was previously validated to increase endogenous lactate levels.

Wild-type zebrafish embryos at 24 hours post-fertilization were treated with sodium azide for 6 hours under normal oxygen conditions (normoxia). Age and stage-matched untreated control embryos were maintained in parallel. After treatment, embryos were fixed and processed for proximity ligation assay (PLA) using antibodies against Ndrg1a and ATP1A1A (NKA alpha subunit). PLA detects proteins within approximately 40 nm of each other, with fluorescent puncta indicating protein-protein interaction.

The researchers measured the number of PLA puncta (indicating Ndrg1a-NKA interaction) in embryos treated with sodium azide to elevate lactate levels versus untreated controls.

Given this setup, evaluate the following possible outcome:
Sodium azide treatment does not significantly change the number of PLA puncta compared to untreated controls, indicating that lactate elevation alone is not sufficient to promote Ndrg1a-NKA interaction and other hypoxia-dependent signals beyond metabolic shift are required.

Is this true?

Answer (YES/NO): NO